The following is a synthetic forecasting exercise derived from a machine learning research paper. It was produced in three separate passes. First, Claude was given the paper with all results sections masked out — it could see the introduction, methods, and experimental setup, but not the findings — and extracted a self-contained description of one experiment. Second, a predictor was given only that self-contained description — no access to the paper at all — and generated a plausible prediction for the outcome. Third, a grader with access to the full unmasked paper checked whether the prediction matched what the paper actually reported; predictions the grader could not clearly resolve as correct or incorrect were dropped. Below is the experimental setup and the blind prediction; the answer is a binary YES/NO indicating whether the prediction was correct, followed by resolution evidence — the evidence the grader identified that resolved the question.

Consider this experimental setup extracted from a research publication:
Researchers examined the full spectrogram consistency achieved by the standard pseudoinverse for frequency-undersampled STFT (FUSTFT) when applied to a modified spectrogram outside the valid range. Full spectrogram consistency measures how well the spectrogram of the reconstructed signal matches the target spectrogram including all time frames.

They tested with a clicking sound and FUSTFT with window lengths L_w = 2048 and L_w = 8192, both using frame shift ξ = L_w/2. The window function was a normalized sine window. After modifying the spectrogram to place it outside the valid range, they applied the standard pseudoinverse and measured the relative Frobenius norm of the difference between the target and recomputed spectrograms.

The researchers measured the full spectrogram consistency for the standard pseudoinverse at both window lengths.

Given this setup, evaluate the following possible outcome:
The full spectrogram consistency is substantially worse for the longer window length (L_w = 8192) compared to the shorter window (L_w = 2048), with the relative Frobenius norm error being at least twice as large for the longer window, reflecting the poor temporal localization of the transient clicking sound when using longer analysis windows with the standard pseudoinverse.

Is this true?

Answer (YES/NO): NO